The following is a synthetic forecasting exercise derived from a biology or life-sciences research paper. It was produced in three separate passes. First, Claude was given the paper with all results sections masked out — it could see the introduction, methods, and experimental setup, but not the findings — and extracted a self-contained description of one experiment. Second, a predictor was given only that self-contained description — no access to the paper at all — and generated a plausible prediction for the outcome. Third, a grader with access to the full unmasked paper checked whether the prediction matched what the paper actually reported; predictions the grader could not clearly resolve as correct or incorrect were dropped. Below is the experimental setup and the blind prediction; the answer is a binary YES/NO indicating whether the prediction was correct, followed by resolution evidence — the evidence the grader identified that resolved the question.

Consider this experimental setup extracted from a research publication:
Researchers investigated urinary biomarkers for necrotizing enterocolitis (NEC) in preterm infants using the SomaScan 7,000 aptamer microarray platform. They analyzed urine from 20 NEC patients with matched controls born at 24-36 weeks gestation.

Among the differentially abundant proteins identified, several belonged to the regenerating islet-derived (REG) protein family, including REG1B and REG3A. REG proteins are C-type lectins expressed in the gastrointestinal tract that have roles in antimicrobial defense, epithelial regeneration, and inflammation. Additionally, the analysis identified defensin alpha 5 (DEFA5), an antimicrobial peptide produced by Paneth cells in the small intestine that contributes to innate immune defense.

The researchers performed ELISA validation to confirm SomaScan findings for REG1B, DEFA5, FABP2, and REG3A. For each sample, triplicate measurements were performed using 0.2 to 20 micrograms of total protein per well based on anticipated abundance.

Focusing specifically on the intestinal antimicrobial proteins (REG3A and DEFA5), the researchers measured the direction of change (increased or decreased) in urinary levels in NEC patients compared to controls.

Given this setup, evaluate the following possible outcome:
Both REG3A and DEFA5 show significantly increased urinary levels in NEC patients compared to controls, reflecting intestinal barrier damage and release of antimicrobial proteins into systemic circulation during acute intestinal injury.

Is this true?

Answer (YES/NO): YES